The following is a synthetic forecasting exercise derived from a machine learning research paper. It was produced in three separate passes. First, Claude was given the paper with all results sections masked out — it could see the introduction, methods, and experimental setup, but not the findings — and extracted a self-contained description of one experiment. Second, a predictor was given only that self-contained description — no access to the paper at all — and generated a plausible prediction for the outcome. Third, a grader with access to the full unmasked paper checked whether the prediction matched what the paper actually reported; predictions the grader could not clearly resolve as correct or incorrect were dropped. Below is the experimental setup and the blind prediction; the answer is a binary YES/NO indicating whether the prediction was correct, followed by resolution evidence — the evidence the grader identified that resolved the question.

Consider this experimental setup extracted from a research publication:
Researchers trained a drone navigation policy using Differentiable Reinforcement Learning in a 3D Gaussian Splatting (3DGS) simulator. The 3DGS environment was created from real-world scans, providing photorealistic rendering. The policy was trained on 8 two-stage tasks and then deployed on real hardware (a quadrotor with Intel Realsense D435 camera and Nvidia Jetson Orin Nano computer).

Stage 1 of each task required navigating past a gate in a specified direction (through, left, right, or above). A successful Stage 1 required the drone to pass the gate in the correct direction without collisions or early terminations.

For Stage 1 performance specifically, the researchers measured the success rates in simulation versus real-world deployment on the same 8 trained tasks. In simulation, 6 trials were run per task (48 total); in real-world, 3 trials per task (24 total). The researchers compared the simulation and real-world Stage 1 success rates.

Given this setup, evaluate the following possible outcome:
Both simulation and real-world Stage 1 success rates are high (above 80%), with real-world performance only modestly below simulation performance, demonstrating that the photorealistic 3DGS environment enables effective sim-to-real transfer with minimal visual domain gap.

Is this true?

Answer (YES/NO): YES